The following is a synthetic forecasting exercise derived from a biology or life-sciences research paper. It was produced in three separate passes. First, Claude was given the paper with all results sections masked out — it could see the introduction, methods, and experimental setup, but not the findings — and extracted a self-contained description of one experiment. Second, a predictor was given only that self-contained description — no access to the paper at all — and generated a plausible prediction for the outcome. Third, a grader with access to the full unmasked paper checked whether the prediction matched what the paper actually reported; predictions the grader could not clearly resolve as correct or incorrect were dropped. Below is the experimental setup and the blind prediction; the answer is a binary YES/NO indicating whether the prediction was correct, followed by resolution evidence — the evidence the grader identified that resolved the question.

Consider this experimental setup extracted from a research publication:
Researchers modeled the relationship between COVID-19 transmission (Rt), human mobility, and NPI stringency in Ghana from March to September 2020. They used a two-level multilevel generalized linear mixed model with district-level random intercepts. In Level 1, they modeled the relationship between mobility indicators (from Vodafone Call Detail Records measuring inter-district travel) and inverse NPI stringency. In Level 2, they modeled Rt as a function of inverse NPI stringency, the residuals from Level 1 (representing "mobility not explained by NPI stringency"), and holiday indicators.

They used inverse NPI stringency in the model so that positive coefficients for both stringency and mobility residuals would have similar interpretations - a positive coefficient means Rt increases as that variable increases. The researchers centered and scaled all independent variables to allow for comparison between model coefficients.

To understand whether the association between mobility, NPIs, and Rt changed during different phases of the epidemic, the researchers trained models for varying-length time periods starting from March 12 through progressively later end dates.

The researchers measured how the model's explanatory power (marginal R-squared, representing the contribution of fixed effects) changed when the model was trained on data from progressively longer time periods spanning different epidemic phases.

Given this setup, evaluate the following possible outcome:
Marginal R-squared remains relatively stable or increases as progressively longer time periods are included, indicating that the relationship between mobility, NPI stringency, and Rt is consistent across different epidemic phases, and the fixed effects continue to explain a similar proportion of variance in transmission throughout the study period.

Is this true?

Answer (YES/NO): NO